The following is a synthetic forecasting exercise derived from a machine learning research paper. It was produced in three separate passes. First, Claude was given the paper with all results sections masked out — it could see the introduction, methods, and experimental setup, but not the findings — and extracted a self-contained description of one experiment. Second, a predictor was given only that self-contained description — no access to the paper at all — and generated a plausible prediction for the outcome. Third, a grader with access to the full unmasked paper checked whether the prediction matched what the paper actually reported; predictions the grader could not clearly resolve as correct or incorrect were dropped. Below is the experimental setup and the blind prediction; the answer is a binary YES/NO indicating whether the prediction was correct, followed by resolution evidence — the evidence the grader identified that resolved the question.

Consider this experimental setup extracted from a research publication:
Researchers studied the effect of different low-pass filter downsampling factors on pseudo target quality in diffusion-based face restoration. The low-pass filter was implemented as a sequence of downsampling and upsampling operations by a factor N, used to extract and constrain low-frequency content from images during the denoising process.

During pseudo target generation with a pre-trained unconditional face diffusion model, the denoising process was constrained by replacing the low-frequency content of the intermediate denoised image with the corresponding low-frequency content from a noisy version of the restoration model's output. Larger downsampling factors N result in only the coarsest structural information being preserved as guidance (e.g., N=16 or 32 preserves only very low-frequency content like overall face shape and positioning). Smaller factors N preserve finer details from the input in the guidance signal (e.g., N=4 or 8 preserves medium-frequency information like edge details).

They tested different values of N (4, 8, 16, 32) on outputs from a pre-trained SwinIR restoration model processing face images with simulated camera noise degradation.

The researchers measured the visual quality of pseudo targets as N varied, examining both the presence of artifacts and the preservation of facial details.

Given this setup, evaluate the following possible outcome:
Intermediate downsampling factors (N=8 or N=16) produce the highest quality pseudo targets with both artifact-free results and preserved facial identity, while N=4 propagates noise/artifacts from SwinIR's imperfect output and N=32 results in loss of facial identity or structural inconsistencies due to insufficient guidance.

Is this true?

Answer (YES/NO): NO